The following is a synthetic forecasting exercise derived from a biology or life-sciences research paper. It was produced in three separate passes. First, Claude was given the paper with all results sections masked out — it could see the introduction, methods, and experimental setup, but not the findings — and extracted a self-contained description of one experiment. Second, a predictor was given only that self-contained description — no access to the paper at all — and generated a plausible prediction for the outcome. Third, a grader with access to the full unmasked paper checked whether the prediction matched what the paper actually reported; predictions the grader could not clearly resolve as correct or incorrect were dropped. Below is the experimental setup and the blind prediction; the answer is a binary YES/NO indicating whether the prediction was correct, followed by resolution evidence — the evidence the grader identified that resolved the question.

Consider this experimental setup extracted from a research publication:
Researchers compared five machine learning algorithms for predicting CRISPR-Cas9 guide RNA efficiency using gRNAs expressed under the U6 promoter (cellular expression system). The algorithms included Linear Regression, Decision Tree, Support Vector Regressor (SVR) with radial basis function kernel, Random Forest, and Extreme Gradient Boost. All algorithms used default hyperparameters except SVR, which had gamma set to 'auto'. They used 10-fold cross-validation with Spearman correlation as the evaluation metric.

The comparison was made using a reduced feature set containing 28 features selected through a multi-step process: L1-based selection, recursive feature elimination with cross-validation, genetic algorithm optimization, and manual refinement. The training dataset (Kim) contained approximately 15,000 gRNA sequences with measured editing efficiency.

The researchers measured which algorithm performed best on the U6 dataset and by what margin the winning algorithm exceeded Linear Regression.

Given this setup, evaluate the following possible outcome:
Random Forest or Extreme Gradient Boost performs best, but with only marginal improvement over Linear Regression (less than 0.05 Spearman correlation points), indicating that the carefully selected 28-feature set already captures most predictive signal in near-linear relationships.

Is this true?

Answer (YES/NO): NO